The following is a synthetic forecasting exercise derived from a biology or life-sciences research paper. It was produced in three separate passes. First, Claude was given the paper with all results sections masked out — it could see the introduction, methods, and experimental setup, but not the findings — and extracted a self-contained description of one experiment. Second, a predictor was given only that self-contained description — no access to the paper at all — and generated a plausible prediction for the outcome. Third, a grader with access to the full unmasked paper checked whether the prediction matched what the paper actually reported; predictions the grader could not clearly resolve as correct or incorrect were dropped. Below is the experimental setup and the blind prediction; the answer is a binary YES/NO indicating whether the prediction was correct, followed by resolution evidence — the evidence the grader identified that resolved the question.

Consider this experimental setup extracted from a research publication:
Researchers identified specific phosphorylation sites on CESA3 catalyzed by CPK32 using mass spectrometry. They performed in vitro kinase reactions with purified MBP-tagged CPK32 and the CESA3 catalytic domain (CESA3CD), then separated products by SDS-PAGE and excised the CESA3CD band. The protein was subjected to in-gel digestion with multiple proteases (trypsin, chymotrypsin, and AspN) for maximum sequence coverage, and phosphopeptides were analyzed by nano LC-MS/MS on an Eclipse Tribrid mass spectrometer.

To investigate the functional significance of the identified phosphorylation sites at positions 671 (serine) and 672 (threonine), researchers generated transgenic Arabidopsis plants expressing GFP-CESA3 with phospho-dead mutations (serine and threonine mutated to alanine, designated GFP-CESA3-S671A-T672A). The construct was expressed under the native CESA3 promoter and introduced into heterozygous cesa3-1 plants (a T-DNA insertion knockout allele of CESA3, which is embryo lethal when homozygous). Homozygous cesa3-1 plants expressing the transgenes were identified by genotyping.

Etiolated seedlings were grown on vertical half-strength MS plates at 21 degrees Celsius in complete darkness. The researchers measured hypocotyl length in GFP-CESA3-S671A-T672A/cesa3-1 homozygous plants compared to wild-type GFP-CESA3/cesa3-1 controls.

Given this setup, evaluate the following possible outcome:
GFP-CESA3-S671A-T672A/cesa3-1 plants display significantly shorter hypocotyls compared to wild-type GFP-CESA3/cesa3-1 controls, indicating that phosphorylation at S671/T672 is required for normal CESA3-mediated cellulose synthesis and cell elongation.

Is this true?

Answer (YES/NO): NO